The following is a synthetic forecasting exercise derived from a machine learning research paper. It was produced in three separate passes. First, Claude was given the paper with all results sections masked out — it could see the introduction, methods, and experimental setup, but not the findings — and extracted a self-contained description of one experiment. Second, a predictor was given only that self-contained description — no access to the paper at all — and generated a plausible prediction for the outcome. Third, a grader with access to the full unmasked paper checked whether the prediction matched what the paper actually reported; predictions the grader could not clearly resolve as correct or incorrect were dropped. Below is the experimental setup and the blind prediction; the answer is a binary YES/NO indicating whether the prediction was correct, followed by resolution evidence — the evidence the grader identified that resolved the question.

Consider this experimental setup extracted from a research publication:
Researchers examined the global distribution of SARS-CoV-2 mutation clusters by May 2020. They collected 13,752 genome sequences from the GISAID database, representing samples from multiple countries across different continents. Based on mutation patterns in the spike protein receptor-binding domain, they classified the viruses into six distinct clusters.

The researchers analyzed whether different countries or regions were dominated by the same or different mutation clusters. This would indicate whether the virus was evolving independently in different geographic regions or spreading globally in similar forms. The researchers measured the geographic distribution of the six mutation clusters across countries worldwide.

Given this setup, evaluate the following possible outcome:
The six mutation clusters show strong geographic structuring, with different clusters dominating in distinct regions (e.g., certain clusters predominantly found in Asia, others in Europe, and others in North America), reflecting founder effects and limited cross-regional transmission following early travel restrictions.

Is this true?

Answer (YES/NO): NO